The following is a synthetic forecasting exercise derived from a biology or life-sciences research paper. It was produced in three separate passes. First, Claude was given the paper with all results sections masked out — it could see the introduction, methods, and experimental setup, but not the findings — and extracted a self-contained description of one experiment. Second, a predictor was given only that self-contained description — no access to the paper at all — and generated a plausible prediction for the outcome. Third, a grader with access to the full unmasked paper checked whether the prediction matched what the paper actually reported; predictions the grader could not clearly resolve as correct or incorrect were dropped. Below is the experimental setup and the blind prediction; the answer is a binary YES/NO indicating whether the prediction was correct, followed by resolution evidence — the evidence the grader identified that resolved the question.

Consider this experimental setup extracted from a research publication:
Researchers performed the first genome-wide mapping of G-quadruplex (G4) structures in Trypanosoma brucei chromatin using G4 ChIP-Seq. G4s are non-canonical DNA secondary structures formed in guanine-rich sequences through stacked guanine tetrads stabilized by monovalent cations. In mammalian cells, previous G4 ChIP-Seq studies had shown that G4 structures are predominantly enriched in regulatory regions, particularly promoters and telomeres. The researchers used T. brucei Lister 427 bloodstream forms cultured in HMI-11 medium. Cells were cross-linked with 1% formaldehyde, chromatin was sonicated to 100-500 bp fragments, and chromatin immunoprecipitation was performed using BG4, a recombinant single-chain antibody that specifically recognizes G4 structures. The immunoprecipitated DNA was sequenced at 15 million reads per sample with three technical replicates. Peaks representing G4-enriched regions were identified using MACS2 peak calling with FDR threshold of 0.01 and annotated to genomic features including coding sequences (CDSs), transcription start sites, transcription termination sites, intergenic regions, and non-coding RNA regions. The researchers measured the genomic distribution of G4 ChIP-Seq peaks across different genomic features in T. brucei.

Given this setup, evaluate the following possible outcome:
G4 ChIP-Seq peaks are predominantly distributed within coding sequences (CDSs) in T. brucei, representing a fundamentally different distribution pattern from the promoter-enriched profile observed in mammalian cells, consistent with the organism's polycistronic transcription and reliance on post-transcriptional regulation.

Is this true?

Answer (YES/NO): YES